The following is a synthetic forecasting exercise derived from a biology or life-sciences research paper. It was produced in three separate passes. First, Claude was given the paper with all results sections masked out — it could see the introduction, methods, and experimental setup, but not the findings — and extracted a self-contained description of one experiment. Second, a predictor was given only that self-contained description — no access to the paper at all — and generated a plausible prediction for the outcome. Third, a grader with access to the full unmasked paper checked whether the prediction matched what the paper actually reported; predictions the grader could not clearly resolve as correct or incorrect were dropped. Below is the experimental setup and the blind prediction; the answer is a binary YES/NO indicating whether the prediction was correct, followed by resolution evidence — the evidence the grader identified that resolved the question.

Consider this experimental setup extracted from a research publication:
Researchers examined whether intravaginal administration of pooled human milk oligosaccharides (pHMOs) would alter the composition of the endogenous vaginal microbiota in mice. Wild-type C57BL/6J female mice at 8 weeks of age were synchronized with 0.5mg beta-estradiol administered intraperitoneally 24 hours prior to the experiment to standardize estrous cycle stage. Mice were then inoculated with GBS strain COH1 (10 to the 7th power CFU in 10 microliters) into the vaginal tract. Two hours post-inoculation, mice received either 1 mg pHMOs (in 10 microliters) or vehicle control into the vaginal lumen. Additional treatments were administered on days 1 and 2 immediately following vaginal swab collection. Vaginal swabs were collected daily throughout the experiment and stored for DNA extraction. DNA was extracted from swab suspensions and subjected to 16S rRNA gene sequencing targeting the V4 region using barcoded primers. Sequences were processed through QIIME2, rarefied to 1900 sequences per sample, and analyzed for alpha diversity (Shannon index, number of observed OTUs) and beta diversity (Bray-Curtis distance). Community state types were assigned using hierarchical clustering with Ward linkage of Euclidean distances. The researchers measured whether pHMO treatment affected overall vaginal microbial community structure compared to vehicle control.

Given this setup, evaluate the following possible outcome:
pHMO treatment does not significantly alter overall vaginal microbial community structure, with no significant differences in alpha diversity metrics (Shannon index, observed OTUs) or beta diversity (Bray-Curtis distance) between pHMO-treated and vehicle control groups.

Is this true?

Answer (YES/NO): NO